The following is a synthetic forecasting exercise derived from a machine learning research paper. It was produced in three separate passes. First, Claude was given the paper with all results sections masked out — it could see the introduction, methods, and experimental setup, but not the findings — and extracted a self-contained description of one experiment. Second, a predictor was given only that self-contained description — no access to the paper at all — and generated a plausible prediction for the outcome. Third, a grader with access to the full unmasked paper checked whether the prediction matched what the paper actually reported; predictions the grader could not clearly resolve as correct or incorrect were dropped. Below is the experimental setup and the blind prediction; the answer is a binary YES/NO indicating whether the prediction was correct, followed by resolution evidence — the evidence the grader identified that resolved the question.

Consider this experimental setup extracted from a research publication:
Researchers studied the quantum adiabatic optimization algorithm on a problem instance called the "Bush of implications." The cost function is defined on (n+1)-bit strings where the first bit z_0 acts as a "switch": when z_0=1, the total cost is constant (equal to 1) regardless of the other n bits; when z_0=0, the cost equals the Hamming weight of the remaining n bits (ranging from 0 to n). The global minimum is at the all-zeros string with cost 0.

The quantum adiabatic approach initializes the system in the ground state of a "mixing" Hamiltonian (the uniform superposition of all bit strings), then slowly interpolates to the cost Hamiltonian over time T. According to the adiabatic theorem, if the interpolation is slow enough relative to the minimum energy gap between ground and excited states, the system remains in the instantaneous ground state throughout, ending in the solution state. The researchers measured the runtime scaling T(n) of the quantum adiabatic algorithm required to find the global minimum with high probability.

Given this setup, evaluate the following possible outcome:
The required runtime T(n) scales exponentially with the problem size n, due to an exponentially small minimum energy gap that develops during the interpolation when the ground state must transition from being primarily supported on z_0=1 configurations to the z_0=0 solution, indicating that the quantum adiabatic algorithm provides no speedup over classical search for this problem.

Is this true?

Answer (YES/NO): NO